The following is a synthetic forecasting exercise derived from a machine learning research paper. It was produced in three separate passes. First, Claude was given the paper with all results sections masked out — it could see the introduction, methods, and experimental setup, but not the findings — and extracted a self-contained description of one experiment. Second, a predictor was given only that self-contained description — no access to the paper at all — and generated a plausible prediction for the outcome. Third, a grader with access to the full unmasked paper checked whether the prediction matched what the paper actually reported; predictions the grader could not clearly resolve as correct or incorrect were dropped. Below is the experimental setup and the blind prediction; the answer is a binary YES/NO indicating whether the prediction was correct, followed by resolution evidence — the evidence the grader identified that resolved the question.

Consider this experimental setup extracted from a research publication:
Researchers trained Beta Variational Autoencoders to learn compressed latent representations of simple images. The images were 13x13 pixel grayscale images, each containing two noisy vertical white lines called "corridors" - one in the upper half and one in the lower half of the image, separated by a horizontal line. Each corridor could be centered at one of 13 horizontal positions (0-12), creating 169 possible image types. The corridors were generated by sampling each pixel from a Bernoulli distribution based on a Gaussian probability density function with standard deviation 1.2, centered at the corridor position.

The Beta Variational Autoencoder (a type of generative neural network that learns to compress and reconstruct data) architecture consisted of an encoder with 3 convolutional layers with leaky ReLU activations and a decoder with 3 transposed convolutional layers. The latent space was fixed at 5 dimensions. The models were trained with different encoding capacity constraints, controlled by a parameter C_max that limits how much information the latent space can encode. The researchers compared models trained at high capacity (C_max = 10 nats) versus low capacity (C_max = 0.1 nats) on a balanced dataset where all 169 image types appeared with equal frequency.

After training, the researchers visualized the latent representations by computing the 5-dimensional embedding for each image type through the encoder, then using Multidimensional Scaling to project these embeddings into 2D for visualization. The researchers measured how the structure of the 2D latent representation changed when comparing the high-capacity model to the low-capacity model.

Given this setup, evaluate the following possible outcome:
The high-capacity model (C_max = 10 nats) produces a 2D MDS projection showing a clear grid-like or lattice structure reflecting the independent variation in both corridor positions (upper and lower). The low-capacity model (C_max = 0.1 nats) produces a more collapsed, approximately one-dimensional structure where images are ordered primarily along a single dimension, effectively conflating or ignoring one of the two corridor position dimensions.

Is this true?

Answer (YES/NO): NO